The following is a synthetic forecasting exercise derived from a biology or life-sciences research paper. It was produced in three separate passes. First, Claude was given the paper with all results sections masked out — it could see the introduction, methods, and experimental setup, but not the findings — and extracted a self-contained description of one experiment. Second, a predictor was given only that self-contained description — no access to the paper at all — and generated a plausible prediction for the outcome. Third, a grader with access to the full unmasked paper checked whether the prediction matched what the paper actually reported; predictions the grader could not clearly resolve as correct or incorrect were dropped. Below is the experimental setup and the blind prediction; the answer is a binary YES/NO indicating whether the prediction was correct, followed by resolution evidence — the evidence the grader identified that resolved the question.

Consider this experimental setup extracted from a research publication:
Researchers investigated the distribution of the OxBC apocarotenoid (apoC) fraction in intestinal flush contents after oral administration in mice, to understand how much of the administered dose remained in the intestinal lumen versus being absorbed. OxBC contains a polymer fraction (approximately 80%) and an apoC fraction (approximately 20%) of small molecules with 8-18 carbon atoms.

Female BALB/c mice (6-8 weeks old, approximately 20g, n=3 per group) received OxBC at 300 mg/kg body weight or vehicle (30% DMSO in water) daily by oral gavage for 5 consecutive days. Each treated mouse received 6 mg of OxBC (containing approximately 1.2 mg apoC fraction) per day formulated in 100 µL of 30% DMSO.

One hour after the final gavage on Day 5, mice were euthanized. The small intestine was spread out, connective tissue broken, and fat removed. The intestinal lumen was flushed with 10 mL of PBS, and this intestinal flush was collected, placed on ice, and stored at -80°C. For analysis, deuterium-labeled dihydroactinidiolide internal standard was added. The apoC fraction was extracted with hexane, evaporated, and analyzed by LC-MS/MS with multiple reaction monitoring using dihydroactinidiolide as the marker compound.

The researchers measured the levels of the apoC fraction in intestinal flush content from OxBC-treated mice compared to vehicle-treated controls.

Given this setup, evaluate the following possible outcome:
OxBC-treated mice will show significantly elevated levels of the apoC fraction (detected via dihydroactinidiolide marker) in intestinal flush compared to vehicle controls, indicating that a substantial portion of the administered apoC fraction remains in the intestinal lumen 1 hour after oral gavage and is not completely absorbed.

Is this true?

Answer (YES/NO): YES